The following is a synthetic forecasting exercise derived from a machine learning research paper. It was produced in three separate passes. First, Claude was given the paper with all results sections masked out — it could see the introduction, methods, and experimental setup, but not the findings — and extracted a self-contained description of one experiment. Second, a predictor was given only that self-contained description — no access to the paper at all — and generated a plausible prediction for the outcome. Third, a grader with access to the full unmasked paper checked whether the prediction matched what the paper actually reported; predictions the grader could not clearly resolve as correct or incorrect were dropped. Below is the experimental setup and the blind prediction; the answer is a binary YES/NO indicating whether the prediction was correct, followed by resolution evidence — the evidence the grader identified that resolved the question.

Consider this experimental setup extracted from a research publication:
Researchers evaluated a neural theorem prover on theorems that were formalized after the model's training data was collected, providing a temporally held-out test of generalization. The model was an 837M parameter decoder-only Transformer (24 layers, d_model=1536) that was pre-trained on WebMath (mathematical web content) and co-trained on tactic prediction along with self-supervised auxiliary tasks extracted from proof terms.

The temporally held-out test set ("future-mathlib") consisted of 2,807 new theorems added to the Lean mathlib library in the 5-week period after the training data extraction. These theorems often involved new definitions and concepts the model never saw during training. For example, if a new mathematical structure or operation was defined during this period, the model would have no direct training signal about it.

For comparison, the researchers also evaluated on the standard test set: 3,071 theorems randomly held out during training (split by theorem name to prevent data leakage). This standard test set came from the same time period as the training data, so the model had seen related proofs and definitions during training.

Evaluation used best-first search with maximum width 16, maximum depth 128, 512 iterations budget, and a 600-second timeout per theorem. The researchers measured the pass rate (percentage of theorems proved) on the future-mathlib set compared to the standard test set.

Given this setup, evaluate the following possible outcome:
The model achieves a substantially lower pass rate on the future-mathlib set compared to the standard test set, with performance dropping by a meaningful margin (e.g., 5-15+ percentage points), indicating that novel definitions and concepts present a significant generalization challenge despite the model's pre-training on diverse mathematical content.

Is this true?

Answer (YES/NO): YES